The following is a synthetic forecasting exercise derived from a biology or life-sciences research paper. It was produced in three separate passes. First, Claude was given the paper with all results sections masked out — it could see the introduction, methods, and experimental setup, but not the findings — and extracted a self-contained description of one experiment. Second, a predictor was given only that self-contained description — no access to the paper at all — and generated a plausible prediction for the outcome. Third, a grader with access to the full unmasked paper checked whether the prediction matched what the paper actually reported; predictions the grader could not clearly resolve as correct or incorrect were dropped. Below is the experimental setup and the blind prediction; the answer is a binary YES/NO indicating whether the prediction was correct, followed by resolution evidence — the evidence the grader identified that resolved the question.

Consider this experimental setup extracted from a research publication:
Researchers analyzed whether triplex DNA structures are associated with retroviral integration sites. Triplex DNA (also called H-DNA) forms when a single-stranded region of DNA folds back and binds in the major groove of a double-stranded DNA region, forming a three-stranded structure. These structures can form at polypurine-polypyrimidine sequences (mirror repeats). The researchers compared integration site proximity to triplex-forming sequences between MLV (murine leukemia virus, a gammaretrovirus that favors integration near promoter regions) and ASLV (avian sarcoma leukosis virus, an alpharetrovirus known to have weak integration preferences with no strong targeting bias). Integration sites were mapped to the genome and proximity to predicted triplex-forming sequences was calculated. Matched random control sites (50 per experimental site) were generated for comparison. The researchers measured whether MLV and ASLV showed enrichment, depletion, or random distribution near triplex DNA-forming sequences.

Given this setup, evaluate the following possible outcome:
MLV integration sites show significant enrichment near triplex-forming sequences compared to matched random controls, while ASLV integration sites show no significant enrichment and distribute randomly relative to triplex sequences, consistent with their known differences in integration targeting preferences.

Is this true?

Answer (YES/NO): NO